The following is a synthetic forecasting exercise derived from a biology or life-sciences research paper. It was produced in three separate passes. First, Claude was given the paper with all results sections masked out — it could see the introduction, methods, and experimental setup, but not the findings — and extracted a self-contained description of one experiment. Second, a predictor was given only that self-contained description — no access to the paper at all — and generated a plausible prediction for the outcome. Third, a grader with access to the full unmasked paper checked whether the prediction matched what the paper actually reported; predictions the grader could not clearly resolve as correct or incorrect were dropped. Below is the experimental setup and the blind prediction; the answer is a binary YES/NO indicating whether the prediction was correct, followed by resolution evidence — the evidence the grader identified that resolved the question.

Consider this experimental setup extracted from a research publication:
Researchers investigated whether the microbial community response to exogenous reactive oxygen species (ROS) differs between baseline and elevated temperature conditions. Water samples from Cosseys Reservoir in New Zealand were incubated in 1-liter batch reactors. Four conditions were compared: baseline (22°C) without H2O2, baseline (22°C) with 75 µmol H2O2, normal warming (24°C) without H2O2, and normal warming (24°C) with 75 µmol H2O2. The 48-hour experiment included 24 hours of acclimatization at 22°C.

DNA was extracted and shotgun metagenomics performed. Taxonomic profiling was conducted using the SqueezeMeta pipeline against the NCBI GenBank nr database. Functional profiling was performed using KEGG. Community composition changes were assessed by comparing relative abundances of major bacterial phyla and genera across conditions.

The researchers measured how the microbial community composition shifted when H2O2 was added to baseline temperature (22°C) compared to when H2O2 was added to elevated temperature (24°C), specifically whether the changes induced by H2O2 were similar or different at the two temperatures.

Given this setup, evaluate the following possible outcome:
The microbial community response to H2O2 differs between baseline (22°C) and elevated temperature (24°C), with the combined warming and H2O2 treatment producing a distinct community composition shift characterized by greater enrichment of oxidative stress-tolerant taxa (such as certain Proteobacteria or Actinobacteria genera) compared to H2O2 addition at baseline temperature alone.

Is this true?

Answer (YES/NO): NO